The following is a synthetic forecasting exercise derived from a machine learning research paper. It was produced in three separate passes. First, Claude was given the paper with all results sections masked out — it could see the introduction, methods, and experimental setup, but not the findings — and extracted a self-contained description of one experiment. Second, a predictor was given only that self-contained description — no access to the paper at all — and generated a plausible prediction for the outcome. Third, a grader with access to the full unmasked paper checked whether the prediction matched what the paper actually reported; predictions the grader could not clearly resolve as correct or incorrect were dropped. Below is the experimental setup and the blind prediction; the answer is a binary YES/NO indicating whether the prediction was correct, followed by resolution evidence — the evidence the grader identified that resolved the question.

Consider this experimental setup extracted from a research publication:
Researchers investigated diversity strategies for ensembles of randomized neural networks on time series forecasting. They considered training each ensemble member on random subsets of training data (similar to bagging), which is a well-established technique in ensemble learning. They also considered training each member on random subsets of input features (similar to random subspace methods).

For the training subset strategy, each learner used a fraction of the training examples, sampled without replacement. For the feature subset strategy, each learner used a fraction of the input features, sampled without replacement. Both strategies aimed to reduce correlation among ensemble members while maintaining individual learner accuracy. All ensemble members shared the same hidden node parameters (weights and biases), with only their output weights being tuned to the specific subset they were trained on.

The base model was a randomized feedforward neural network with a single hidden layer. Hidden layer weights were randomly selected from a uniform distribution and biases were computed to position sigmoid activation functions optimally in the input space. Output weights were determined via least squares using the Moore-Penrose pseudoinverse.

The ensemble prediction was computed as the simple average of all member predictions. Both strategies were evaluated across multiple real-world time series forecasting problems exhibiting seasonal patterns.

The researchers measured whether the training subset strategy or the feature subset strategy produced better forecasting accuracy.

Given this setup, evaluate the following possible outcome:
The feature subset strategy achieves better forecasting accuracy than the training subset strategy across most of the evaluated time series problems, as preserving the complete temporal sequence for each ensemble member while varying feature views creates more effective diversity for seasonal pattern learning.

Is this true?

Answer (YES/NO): YES